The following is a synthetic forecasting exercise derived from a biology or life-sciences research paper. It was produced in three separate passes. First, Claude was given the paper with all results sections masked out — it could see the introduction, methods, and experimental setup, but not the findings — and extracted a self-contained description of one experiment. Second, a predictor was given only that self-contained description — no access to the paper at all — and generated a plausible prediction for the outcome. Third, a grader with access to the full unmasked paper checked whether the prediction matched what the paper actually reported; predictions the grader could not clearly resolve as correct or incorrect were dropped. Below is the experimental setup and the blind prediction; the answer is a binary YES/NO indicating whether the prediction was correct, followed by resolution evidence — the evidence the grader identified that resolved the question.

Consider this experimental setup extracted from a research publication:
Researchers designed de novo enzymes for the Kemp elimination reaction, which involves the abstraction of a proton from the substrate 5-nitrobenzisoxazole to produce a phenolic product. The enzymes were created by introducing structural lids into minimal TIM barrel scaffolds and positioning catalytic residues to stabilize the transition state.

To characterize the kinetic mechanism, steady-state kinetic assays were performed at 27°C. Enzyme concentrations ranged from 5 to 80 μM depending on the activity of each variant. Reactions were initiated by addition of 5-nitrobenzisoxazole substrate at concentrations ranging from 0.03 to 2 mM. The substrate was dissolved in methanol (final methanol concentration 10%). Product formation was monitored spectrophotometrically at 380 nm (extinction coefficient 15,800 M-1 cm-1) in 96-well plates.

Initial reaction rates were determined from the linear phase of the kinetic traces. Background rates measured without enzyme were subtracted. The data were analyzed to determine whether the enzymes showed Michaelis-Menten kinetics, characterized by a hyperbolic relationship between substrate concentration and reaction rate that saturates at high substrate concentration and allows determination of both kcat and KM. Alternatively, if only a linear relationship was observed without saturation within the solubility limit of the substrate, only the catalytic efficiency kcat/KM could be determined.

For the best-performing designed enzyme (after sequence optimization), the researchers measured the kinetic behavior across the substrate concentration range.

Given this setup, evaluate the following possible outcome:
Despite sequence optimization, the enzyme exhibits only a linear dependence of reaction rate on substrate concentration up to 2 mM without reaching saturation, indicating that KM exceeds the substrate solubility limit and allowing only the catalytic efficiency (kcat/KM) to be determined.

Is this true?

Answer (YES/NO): YES